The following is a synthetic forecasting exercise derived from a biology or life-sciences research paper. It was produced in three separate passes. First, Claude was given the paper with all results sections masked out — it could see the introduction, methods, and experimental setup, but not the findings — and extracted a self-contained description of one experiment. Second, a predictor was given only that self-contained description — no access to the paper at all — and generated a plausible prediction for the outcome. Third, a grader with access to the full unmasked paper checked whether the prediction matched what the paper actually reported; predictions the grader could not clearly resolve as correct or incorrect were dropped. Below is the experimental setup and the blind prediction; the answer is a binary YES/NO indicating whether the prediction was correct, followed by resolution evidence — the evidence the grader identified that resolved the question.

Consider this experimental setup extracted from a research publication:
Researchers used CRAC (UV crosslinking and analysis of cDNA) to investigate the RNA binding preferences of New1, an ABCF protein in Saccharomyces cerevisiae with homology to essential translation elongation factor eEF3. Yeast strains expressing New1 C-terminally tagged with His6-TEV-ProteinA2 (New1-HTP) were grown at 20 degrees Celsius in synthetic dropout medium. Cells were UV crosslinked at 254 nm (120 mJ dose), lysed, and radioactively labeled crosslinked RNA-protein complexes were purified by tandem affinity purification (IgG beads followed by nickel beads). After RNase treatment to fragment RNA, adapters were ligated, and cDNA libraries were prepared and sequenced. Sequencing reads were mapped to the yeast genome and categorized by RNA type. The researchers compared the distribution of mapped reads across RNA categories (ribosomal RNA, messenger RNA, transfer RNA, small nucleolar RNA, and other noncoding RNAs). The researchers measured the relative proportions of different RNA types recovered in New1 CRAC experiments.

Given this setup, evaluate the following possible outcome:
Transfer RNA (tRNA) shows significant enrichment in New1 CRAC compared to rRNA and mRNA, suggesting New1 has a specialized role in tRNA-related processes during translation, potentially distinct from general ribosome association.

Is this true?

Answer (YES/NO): NO